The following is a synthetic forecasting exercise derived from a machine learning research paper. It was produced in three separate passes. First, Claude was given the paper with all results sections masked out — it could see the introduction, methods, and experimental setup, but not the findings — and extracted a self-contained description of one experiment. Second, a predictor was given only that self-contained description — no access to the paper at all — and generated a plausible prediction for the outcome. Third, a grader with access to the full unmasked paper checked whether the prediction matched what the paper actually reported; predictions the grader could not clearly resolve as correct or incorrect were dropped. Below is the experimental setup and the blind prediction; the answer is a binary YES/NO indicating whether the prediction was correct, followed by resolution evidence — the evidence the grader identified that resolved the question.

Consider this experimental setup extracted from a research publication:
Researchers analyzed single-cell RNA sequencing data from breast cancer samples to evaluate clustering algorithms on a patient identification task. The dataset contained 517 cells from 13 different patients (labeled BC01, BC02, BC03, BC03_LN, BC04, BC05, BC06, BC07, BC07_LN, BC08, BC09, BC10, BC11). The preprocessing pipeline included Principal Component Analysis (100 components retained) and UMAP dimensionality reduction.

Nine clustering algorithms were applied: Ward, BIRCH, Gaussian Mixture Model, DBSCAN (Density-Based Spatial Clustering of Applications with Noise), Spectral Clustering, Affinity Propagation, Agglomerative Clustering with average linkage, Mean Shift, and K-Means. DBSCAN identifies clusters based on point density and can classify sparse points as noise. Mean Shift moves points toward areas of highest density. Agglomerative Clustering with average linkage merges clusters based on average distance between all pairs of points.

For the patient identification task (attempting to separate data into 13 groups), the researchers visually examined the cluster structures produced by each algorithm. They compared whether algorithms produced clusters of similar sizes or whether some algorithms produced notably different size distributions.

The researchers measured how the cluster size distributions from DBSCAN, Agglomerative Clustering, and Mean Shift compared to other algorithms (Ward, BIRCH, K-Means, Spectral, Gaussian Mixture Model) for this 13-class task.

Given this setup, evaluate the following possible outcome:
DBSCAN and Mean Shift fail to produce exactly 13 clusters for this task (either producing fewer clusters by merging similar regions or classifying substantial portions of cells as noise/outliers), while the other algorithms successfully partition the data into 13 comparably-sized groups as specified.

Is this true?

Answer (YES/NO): NO